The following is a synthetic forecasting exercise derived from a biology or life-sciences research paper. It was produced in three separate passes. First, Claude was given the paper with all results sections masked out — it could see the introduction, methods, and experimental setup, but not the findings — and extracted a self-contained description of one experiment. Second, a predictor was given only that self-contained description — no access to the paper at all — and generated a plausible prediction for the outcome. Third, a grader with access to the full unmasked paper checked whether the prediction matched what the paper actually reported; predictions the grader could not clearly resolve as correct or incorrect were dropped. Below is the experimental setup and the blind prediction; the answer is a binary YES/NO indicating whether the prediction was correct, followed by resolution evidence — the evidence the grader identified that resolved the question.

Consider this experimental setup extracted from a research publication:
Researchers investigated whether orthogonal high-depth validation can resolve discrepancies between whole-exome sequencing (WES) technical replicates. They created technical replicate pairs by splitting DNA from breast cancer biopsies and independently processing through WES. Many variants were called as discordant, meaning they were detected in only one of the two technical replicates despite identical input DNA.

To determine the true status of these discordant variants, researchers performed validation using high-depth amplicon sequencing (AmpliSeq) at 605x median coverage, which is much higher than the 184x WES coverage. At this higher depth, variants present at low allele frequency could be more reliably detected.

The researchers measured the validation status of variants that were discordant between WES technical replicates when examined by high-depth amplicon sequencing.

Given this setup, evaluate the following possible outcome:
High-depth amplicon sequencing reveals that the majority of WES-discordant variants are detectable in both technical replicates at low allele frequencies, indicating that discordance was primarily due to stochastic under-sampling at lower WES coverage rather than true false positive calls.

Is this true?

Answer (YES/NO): NO